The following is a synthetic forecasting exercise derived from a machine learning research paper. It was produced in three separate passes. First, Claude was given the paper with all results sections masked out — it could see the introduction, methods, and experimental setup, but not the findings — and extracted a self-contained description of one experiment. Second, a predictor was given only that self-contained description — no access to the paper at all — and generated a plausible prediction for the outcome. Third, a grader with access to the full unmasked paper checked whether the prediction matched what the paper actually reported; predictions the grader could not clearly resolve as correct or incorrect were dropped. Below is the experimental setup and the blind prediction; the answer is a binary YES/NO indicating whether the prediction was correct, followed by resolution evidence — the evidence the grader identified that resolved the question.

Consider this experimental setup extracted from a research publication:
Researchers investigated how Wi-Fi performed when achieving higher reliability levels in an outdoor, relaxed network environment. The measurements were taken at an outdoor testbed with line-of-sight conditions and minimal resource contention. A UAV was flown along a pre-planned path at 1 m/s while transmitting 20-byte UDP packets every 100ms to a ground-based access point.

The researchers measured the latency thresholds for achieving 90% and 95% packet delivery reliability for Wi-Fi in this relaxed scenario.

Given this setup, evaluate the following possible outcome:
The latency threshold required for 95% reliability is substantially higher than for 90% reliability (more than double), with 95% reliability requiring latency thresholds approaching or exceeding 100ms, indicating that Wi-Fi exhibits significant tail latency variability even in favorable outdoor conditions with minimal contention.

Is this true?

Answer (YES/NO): NO